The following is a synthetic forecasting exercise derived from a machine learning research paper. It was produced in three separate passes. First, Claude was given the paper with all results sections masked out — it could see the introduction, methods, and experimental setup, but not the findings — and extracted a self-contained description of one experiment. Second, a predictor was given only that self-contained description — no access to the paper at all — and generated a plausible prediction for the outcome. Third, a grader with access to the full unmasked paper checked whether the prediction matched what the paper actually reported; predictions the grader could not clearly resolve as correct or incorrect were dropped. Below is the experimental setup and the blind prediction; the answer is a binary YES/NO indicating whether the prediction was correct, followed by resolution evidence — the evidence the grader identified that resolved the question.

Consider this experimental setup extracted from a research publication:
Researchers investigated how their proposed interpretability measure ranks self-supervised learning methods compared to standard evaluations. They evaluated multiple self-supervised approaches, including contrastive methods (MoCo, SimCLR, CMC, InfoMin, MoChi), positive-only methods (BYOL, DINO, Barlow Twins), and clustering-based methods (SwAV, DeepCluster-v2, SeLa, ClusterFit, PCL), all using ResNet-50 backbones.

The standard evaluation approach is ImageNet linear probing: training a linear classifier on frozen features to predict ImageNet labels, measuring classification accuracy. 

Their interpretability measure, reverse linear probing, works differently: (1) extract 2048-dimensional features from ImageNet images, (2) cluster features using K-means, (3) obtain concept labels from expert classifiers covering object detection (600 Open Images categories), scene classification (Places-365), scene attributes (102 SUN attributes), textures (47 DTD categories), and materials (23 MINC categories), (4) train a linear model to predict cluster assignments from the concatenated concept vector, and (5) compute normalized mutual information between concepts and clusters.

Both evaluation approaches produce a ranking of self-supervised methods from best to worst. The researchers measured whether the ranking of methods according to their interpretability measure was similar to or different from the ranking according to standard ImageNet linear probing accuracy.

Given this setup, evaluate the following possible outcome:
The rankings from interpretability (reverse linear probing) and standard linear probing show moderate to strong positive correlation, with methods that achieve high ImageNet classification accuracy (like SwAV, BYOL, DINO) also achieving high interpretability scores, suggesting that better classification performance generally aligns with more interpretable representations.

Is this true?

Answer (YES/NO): NO